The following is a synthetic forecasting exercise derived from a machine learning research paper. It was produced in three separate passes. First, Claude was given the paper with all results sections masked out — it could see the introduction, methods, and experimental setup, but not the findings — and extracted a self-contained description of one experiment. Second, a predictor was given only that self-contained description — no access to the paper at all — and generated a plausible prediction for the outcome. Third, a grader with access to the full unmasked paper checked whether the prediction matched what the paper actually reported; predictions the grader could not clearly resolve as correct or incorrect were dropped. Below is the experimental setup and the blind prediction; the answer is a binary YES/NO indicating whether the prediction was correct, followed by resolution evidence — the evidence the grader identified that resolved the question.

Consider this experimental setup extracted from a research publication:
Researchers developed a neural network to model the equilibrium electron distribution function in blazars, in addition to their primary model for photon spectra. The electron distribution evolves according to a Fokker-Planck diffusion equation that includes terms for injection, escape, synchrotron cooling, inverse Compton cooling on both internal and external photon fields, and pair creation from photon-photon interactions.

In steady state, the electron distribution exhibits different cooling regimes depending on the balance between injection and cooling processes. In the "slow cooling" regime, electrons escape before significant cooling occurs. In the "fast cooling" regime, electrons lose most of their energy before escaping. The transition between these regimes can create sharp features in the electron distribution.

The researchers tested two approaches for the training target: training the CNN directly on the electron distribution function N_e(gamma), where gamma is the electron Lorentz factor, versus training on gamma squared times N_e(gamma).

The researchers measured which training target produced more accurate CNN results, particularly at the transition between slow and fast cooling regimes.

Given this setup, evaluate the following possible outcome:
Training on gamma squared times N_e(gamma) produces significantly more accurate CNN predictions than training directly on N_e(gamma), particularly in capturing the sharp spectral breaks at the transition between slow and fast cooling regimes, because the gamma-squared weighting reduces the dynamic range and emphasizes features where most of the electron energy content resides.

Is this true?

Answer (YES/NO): YES